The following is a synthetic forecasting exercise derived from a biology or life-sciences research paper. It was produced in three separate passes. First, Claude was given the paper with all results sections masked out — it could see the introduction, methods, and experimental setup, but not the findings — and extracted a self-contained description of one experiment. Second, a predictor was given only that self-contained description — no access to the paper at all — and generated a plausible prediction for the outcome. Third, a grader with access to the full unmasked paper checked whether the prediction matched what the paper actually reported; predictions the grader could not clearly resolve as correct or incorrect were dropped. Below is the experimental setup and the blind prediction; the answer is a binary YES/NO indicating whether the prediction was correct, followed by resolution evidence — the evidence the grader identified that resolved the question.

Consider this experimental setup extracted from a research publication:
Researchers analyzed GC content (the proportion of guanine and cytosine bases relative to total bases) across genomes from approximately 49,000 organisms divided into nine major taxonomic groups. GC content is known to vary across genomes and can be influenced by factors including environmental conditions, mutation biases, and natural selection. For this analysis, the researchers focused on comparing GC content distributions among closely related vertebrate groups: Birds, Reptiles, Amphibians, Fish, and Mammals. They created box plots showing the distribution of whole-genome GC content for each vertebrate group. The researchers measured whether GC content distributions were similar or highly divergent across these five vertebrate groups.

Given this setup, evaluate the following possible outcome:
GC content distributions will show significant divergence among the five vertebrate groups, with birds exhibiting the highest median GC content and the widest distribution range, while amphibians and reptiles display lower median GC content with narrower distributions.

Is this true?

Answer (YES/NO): NO